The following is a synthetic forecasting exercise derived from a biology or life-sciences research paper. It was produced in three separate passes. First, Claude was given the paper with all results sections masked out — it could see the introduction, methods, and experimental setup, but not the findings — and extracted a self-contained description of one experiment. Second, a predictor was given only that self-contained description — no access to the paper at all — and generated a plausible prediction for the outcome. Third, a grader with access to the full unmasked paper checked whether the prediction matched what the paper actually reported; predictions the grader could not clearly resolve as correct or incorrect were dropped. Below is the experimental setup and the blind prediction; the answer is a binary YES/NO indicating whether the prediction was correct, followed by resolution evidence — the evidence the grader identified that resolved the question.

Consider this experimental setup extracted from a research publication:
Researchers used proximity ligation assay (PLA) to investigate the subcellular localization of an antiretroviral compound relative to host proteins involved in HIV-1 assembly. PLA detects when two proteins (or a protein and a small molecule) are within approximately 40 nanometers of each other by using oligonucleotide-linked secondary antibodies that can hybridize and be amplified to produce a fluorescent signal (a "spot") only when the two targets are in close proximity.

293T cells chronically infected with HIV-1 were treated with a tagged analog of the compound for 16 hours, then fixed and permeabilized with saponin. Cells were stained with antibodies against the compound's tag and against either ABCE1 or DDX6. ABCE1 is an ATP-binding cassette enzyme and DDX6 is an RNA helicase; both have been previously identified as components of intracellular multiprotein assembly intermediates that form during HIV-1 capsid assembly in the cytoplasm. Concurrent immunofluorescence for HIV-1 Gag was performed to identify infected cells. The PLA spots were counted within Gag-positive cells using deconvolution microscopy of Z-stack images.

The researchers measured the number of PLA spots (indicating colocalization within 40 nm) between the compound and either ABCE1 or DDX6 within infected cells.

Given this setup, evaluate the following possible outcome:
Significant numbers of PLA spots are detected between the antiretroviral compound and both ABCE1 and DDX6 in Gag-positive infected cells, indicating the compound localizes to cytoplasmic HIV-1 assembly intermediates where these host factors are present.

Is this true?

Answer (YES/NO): YES